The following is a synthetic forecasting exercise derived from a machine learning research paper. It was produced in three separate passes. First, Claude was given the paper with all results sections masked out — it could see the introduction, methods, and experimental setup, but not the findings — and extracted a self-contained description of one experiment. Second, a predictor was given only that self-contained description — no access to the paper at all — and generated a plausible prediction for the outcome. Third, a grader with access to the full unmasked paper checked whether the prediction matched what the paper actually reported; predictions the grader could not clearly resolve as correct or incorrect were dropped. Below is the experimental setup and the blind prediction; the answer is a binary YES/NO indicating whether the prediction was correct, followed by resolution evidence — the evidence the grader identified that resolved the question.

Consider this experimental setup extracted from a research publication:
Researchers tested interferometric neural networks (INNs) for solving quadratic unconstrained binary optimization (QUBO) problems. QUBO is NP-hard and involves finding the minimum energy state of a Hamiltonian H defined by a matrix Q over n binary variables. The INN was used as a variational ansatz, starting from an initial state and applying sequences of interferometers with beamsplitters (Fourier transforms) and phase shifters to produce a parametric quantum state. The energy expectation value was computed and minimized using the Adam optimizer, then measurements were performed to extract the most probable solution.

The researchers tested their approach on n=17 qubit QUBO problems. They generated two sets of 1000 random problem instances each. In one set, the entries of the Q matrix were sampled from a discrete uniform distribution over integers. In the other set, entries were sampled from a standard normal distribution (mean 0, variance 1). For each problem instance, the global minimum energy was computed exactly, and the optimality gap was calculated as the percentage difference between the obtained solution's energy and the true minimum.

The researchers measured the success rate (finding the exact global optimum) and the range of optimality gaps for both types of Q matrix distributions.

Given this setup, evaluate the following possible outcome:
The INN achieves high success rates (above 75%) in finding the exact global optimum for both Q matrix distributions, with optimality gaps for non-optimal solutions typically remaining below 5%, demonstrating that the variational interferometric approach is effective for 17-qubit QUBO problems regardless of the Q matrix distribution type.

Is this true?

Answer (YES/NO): YES